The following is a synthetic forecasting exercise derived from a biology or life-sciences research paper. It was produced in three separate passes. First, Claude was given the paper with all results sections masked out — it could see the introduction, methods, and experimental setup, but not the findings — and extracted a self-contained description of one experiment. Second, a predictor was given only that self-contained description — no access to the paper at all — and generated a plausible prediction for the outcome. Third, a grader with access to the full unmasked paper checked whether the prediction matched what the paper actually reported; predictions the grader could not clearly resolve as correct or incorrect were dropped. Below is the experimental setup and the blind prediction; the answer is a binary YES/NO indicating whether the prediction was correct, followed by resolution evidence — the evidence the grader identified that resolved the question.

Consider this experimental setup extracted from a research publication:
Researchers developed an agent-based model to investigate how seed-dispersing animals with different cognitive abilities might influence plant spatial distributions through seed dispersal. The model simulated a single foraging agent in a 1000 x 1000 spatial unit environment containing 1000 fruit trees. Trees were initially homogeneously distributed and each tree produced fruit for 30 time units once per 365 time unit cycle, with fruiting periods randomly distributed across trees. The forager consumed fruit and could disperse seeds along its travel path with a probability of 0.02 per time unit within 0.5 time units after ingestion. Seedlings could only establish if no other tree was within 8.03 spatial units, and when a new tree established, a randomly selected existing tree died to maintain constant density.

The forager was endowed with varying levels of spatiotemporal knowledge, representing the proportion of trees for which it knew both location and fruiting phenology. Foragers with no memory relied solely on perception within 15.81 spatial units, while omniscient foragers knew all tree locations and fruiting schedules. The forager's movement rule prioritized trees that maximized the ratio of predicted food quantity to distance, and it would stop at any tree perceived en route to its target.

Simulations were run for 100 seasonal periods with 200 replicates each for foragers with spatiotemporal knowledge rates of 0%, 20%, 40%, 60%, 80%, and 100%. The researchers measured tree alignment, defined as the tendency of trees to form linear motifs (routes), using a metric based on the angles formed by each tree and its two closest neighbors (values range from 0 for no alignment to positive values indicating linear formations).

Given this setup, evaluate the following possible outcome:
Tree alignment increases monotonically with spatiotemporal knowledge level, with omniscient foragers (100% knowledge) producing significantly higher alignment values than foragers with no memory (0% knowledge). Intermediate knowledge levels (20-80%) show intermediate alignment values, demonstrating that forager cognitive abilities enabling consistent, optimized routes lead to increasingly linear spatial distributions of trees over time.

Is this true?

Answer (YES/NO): NO